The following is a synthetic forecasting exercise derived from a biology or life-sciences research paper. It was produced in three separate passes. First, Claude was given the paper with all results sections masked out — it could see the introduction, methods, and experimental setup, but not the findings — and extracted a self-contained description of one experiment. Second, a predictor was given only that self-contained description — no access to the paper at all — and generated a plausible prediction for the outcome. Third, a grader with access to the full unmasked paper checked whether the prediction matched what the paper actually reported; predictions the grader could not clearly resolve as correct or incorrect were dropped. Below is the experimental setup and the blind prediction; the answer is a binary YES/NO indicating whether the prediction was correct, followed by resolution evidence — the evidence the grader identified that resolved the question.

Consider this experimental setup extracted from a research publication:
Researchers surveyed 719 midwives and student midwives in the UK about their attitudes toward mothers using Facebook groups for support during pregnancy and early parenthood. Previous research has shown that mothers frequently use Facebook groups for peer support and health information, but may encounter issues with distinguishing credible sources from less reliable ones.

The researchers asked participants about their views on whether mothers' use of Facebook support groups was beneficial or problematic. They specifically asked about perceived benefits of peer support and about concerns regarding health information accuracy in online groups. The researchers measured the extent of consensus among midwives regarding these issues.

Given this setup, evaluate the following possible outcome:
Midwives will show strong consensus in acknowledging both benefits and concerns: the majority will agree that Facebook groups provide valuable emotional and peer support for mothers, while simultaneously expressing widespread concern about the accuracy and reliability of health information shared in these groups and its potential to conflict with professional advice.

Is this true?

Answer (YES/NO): NO